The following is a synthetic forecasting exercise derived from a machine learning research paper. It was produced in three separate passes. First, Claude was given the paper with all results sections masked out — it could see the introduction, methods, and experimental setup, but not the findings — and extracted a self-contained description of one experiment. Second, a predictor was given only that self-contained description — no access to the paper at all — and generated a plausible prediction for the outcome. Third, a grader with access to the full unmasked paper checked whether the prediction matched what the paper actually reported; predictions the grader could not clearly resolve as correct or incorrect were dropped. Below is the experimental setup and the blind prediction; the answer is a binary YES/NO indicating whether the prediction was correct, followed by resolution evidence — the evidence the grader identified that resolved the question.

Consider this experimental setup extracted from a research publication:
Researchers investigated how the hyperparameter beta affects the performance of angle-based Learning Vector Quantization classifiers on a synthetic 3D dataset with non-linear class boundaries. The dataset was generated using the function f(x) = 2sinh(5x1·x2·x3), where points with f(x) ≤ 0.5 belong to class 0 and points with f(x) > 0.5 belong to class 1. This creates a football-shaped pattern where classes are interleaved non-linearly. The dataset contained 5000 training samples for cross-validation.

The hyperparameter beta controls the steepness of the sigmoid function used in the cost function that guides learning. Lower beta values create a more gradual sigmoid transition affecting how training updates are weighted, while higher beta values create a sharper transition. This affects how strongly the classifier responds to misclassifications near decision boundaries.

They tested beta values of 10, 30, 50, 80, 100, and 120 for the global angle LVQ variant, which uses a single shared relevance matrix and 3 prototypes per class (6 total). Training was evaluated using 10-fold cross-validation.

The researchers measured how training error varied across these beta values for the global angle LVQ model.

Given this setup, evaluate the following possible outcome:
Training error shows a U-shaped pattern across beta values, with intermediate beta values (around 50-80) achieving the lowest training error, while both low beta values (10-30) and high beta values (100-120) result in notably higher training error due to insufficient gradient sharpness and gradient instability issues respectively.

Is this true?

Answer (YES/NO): NO